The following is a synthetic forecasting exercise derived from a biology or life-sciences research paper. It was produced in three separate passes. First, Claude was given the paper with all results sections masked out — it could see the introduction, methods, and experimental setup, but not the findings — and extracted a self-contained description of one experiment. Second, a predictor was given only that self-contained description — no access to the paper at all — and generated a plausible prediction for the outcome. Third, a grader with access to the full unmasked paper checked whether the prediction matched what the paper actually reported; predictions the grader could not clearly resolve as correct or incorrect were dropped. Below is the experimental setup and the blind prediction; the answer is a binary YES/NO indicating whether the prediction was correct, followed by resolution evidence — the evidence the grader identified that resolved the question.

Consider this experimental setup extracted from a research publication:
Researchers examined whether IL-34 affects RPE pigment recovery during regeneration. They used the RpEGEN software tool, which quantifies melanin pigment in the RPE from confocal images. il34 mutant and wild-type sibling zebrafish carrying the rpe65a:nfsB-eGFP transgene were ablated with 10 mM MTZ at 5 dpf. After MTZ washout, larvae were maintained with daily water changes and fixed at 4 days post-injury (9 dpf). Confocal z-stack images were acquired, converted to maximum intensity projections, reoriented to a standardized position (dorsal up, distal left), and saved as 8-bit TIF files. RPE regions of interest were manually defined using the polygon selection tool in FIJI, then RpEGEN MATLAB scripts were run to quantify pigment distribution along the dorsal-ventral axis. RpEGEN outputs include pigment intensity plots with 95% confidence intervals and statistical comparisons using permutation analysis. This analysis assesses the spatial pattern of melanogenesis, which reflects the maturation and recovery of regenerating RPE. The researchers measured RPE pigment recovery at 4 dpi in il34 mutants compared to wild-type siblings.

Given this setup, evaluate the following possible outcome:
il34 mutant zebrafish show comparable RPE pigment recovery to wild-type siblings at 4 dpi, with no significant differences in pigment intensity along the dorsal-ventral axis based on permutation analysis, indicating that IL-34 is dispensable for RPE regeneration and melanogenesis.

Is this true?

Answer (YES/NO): NO